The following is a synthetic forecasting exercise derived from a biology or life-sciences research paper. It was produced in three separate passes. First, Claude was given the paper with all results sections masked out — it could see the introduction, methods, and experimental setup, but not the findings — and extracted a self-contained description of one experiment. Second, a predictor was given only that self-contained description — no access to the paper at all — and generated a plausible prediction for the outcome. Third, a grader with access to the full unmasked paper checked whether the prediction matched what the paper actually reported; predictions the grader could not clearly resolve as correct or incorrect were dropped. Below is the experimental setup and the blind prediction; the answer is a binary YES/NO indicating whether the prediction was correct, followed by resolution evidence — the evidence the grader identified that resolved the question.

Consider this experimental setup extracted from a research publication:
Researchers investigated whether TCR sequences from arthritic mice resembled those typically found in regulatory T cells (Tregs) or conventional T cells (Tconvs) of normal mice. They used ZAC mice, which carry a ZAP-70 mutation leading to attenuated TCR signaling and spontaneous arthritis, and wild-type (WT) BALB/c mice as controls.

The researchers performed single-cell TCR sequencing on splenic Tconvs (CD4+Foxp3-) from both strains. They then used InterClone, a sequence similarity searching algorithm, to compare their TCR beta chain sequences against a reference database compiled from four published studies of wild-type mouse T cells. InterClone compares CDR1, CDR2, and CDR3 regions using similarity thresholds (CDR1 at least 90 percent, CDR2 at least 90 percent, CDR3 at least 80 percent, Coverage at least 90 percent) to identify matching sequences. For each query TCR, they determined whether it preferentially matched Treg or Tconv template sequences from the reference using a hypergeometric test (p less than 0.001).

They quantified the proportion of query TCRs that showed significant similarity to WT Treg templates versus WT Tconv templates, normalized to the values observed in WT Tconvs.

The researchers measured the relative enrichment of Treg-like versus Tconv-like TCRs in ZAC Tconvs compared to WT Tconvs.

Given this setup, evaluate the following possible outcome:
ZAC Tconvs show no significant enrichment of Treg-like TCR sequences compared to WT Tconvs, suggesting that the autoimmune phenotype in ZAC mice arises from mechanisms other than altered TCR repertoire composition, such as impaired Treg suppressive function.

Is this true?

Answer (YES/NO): NO